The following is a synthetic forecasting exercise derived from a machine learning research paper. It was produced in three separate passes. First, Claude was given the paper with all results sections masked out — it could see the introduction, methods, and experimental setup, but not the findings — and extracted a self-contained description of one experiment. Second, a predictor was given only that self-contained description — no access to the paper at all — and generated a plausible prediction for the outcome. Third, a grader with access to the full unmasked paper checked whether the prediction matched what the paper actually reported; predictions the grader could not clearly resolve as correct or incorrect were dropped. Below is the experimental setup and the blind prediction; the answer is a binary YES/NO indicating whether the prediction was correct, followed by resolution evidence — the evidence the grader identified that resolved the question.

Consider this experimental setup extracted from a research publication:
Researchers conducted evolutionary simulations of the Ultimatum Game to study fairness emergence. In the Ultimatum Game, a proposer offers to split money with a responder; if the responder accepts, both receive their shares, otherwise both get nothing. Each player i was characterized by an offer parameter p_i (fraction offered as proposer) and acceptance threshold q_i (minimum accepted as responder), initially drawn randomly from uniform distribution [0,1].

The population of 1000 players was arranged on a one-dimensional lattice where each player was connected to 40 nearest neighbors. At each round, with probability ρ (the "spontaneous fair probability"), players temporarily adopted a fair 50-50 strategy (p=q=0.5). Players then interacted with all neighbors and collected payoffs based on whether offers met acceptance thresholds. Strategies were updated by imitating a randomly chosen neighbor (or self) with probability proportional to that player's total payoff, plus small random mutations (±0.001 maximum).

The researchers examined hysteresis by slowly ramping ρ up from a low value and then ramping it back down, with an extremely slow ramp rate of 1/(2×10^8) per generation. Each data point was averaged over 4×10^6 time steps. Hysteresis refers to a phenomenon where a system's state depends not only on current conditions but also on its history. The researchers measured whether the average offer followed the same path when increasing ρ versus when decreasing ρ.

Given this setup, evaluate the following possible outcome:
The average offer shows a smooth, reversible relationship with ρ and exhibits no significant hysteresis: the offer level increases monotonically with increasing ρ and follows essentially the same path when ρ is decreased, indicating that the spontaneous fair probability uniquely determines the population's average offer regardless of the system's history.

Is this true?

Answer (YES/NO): NO